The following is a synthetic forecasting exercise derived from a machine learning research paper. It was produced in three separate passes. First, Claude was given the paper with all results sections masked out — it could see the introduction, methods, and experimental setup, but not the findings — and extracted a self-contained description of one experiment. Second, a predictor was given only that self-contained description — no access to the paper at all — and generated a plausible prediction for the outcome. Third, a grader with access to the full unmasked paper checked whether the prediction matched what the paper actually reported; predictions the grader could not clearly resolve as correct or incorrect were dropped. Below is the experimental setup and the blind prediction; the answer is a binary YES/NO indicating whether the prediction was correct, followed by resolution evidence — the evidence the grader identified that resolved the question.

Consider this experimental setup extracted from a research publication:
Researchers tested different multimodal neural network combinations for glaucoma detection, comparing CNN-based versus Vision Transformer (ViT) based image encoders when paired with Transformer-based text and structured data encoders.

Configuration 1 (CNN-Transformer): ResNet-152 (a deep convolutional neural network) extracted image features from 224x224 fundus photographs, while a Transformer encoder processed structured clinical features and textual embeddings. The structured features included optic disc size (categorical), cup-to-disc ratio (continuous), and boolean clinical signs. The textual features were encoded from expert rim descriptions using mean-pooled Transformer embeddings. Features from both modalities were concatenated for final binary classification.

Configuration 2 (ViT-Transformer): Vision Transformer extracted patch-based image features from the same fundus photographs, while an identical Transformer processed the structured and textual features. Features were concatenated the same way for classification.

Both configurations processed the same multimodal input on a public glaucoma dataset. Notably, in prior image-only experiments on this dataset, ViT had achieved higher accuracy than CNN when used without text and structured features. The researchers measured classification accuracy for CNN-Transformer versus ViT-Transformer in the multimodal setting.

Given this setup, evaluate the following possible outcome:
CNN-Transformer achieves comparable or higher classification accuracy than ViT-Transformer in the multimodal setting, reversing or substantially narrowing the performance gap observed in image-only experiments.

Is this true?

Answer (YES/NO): YES